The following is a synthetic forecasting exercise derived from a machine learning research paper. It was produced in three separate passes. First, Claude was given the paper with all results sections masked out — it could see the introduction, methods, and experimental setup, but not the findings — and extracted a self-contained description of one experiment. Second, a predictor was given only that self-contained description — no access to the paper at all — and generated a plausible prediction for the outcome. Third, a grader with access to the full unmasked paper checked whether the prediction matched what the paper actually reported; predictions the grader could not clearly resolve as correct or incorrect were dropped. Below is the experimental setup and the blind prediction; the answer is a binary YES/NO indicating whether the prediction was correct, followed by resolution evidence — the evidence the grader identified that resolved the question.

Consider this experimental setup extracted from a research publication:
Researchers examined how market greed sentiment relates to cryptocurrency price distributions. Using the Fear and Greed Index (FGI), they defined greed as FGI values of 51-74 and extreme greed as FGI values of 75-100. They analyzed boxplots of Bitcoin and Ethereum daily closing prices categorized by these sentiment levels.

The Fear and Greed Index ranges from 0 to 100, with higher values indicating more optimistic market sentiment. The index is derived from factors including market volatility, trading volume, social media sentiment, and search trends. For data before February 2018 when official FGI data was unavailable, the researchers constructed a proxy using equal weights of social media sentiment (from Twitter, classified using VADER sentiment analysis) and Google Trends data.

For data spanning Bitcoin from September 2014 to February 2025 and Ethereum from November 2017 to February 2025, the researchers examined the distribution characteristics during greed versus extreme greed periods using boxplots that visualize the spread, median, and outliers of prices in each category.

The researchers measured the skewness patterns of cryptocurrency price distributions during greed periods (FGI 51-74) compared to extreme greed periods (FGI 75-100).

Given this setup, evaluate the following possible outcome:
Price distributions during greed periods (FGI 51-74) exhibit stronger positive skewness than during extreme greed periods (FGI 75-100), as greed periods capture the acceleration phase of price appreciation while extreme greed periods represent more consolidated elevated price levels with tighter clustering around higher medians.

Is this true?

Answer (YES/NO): NO